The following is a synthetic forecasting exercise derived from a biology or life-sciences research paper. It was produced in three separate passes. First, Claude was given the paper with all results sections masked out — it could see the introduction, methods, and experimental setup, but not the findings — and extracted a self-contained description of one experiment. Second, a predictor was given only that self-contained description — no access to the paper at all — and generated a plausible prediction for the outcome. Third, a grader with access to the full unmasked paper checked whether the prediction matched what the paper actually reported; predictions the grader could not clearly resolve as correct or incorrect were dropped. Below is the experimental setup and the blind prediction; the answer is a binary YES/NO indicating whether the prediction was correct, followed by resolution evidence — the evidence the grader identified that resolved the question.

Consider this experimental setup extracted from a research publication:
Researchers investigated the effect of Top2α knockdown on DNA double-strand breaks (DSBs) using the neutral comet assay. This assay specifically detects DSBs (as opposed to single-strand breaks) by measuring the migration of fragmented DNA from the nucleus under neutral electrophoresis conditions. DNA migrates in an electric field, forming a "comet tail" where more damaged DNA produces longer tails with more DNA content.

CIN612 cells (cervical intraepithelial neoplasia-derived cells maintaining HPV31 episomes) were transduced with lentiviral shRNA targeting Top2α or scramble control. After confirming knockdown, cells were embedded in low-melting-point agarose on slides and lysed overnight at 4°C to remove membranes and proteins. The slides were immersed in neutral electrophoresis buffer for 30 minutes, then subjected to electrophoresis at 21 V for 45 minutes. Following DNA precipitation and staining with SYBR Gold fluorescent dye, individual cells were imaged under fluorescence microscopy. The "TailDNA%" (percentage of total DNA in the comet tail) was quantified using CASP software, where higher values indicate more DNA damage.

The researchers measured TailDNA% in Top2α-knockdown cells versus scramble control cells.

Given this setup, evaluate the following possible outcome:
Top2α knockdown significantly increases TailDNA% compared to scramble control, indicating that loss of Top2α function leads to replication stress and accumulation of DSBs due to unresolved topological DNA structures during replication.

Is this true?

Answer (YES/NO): NO